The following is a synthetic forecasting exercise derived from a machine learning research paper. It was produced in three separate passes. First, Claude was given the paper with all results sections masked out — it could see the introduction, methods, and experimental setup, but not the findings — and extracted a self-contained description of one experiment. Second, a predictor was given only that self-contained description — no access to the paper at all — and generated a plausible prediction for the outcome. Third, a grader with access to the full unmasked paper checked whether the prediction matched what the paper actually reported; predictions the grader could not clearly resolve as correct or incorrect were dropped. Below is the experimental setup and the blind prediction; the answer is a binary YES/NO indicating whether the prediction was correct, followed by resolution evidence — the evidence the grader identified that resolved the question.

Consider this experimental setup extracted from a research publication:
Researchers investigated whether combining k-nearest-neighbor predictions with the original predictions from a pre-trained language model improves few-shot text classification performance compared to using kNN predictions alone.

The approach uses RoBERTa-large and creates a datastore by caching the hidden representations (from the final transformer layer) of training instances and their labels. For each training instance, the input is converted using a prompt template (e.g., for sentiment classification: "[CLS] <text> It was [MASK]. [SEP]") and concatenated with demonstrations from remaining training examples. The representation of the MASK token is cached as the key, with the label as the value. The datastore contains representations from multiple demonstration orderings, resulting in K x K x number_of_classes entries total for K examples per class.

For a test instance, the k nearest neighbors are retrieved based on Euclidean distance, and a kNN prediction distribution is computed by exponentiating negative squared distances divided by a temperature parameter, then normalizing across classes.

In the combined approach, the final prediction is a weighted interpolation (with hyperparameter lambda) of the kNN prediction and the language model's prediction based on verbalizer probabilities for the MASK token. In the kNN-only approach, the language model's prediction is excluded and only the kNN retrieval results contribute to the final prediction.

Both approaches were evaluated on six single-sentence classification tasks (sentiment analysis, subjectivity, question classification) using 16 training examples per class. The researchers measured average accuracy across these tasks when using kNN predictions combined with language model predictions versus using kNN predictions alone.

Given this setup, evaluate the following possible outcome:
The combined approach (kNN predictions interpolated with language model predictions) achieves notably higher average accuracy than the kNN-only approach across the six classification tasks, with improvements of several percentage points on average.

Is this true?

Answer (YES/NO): NO